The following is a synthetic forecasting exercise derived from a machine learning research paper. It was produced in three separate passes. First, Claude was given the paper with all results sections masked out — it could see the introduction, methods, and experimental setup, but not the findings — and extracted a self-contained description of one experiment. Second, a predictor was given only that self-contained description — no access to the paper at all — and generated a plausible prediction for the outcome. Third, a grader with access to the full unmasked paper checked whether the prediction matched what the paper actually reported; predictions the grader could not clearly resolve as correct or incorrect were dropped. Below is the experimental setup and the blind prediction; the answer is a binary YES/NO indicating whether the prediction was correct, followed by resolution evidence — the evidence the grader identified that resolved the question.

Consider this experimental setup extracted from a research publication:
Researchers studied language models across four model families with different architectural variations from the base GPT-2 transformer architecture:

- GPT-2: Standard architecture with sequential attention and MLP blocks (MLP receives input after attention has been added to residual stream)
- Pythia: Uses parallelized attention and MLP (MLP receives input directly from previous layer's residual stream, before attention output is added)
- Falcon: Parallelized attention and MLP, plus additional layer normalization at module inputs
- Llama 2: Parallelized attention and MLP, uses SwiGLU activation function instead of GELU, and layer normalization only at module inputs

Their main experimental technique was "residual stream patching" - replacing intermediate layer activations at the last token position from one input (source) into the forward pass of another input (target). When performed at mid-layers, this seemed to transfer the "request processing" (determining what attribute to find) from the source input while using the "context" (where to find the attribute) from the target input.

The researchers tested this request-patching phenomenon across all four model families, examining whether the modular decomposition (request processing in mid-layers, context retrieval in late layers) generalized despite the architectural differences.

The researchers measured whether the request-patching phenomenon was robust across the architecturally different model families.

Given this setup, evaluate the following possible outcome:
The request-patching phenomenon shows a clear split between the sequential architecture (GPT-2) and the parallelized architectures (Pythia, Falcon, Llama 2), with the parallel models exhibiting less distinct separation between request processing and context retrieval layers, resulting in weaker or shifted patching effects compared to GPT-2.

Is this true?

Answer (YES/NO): NO